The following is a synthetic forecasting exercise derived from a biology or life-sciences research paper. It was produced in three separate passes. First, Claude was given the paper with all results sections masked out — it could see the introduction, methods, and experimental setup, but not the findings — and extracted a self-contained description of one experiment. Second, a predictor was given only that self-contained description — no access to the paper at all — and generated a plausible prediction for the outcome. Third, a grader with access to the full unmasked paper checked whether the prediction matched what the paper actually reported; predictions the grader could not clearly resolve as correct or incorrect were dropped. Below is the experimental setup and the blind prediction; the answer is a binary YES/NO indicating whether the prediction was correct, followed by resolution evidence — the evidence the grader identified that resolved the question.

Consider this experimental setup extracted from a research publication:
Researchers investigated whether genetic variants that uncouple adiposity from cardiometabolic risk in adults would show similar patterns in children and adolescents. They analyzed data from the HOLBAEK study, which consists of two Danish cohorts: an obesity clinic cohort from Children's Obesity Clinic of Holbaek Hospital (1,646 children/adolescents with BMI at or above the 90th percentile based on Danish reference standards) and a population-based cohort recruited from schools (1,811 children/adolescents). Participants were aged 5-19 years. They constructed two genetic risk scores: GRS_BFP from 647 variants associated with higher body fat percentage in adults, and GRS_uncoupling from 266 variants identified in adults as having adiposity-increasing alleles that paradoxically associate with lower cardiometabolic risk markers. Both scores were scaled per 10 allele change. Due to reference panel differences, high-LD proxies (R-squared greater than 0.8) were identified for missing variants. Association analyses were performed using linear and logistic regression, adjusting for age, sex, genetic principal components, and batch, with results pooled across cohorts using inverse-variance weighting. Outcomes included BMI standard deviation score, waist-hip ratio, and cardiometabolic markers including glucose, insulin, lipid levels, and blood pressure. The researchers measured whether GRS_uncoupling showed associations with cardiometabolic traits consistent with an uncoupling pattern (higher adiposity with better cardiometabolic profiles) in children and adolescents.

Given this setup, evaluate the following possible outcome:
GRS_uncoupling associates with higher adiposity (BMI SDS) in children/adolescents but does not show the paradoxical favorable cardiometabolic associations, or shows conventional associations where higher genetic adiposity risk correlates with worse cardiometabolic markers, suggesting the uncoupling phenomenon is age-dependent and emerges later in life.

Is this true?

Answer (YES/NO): NO